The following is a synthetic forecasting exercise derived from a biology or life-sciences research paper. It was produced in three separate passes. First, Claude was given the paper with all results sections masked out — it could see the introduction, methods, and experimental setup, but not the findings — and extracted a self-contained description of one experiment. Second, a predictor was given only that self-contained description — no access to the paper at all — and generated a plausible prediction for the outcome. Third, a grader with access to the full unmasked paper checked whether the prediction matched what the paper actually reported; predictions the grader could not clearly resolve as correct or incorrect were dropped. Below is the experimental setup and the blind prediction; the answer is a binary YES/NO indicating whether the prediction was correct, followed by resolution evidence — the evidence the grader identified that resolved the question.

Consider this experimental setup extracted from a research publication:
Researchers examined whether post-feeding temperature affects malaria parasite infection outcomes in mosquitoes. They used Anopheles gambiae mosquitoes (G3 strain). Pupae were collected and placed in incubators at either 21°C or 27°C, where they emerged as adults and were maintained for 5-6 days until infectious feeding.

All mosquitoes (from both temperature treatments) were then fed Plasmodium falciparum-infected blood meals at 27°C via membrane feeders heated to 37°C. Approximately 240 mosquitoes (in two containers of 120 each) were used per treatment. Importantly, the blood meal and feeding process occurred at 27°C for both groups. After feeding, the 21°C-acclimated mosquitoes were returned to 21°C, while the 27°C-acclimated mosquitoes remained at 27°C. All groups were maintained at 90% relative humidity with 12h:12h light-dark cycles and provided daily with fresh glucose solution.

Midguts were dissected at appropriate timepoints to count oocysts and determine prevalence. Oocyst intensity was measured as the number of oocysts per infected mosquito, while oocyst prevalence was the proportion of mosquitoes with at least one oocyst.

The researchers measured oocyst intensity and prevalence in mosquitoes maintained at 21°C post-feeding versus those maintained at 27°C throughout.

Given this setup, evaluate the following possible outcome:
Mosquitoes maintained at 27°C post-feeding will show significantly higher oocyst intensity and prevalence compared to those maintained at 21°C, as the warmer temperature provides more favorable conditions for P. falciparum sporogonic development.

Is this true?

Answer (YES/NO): NO